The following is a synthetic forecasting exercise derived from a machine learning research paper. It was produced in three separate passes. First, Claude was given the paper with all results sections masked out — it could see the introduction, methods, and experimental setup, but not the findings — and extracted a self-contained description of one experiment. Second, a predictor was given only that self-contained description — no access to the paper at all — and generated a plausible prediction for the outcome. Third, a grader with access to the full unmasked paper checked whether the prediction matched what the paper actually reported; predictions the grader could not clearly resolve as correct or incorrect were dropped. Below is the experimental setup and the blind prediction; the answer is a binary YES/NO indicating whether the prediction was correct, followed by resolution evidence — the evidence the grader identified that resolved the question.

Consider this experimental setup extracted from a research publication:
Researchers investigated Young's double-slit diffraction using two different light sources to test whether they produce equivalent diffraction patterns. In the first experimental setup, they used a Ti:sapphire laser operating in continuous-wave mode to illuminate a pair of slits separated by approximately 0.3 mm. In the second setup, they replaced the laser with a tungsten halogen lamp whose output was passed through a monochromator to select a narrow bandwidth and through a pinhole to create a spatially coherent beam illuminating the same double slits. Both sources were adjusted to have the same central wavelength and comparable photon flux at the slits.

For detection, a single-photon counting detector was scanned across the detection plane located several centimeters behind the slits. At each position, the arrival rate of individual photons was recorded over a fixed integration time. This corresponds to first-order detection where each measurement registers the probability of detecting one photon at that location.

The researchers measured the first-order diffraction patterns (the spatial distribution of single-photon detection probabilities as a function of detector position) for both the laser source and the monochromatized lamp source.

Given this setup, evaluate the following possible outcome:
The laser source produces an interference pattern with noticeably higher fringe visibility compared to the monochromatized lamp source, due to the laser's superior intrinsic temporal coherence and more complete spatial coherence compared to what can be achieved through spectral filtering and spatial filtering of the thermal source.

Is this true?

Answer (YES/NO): NO